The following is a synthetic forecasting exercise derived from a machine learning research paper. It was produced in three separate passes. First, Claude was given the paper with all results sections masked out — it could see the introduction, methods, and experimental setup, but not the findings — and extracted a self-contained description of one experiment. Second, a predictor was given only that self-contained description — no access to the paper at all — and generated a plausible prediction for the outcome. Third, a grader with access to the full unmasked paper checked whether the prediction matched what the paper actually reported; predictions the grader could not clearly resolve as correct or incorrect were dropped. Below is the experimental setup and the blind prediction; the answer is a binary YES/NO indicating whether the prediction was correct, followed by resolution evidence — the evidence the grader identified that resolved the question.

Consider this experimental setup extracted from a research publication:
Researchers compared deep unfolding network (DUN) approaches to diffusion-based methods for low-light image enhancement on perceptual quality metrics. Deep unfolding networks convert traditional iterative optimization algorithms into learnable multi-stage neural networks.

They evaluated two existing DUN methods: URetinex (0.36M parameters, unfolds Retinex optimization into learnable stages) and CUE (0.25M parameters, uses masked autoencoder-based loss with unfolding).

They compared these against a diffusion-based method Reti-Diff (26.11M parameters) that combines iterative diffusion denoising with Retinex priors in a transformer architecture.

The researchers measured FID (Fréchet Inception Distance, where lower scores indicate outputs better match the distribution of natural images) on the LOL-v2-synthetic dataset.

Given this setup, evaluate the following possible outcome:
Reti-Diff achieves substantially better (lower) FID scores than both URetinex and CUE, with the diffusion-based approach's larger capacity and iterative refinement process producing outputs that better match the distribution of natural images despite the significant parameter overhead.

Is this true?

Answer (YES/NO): YES